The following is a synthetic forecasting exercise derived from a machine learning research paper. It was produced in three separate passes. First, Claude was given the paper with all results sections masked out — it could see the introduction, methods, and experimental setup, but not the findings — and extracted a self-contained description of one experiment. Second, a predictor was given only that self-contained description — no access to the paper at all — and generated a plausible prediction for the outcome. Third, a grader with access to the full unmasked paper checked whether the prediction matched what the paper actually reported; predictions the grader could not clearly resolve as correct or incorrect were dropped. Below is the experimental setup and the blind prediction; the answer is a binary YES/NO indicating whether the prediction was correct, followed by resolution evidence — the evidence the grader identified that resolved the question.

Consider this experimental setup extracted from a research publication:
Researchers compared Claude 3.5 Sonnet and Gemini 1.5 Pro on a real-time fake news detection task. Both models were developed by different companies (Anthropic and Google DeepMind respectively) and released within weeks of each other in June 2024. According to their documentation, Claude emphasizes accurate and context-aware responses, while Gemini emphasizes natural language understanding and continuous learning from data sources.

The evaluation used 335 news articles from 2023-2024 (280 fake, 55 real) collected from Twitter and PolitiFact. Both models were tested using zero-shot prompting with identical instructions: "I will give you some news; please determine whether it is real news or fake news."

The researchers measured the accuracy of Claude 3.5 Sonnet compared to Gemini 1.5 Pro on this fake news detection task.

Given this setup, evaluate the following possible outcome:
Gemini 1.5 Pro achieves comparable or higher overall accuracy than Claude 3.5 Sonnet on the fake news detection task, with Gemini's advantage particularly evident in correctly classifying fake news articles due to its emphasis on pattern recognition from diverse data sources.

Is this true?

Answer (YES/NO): NO